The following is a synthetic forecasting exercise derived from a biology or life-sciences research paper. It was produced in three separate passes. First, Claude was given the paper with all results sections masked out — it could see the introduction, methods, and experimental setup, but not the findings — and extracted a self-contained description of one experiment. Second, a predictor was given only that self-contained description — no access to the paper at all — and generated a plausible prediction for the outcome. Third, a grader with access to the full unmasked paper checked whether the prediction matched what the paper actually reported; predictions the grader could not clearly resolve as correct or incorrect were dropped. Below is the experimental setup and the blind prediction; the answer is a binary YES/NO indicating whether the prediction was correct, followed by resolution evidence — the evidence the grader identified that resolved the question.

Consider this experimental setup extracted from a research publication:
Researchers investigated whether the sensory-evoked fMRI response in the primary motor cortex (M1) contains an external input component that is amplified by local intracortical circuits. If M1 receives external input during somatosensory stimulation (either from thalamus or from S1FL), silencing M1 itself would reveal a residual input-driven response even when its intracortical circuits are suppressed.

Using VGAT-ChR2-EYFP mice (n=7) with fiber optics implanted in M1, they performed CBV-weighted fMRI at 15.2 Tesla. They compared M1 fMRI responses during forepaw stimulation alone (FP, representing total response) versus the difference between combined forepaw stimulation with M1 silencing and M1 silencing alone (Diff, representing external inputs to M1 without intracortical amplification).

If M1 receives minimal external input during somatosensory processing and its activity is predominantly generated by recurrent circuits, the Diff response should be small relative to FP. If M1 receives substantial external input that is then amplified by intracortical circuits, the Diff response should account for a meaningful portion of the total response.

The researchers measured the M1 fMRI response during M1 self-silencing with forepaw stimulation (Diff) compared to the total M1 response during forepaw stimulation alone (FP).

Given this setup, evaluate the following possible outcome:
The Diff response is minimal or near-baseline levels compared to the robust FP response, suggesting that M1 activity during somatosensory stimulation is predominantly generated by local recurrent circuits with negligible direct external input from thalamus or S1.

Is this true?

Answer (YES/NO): NO